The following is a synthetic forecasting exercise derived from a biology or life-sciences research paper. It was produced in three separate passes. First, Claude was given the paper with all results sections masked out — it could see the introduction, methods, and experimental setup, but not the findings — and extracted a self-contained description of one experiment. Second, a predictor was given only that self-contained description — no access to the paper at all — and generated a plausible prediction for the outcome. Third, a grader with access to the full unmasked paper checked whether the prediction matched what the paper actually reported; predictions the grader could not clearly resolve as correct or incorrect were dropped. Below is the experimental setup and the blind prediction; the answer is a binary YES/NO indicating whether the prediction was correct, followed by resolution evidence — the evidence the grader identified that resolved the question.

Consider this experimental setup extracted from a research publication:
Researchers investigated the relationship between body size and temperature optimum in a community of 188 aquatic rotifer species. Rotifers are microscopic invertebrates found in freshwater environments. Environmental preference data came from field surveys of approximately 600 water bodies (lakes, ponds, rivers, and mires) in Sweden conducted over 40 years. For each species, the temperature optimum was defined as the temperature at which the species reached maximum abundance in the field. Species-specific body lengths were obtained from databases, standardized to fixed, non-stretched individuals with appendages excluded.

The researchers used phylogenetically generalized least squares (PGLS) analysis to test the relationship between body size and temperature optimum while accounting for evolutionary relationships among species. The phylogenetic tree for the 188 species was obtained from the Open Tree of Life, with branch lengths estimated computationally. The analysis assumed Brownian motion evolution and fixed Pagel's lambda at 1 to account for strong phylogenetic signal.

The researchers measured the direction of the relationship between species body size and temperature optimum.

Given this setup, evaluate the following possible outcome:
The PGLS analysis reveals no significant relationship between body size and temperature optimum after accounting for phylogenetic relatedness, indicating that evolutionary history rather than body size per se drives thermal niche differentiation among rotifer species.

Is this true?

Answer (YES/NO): NO